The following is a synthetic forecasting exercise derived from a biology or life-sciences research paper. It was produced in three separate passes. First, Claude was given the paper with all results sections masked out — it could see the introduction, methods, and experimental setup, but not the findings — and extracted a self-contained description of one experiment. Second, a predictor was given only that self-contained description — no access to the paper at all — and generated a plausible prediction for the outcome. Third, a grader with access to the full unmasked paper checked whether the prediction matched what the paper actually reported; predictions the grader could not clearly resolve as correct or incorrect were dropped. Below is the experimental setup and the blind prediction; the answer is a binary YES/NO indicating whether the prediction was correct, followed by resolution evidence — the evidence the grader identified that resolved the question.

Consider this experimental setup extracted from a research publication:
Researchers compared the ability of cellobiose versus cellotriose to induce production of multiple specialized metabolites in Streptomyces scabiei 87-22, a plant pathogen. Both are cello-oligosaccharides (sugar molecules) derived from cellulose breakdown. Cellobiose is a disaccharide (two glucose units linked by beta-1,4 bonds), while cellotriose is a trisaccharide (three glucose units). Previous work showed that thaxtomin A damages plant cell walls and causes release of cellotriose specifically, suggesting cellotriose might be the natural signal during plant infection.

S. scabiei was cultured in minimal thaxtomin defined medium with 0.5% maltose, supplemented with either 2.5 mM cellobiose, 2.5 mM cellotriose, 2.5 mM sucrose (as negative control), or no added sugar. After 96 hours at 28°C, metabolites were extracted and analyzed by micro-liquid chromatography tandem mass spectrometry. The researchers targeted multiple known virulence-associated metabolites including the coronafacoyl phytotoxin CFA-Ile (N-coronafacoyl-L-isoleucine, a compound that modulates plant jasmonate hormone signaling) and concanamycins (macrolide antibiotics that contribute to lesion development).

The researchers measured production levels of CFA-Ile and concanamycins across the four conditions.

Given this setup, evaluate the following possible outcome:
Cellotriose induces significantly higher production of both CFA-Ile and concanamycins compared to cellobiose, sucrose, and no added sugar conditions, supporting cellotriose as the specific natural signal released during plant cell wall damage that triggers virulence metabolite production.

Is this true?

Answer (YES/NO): NO